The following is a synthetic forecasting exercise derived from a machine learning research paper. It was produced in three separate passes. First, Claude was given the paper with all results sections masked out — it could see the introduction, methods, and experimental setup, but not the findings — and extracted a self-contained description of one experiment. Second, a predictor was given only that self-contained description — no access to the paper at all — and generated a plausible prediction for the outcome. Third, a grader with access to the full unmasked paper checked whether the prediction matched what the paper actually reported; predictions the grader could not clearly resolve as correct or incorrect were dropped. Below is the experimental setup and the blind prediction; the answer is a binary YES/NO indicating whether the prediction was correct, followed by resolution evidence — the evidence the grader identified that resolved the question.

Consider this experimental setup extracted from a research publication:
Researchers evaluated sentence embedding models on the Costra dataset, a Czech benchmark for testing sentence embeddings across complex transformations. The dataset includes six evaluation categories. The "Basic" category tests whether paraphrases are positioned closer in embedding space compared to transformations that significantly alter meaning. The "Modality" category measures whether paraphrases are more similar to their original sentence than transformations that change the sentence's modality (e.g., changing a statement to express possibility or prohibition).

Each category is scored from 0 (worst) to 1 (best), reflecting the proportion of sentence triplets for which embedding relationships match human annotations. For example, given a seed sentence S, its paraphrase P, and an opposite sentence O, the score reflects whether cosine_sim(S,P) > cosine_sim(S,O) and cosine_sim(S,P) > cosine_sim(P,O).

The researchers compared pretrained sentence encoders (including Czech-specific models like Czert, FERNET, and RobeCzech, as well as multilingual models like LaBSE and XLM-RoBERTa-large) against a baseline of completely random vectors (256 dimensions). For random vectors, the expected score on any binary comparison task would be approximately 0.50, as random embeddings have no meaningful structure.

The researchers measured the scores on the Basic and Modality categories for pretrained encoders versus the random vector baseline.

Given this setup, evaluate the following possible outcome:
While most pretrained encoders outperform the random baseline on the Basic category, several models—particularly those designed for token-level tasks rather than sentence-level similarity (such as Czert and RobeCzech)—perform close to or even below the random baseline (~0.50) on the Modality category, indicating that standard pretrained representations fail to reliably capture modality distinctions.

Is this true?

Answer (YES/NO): NO